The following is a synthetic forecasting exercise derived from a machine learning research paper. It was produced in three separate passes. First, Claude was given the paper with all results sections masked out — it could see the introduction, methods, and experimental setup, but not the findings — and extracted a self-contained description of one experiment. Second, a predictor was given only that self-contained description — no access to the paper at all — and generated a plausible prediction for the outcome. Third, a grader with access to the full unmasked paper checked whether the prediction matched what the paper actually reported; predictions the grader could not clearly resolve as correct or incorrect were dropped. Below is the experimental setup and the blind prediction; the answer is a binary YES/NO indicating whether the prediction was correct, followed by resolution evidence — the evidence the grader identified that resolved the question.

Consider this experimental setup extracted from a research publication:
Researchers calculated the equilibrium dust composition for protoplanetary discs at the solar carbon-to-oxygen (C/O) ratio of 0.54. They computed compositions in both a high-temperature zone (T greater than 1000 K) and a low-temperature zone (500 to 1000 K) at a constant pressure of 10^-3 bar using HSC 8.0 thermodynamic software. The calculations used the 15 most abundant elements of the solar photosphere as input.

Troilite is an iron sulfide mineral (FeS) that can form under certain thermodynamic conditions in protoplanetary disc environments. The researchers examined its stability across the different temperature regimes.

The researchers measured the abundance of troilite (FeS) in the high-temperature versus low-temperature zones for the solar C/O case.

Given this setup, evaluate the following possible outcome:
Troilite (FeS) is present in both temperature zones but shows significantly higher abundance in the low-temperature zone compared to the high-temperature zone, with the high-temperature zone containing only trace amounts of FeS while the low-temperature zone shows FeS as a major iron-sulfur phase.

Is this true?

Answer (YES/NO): NO